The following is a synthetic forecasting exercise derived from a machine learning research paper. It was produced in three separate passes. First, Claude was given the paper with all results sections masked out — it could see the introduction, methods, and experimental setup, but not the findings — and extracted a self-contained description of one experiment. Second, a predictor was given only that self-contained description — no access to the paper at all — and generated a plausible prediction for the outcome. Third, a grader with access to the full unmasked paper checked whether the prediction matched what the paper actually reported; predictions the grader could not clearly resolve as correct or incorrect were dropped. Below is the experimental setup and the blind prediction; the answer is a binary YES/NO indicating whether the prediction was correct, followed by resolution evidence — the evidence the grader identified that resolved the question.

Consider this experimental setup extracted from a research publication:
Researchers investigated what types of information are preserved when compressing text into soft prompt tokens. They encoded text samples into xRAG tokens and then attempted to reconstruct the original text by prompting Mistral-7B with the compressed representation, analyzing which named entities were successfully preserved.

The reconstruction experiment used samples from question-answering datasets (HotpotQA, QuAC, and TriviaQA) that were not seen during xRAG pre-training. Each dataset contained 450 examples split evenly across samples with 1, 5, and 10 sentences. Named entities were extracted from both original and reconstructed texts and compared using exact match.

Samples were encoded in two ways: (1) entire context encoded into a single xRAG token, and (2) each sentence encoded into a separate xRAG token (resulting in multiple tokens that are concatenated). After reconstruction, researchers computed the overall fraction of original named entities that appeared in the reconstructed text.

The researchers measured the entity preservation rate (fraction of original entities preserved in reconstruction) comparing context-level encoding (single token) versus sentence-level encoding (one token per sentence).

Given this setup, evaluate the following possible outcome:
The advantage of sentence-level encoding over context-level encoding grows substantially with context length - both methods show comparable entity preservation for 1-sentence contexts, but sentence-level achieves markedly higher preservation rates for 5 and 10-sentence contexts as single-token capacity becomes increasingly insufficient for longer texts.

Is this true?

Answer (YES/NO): NO